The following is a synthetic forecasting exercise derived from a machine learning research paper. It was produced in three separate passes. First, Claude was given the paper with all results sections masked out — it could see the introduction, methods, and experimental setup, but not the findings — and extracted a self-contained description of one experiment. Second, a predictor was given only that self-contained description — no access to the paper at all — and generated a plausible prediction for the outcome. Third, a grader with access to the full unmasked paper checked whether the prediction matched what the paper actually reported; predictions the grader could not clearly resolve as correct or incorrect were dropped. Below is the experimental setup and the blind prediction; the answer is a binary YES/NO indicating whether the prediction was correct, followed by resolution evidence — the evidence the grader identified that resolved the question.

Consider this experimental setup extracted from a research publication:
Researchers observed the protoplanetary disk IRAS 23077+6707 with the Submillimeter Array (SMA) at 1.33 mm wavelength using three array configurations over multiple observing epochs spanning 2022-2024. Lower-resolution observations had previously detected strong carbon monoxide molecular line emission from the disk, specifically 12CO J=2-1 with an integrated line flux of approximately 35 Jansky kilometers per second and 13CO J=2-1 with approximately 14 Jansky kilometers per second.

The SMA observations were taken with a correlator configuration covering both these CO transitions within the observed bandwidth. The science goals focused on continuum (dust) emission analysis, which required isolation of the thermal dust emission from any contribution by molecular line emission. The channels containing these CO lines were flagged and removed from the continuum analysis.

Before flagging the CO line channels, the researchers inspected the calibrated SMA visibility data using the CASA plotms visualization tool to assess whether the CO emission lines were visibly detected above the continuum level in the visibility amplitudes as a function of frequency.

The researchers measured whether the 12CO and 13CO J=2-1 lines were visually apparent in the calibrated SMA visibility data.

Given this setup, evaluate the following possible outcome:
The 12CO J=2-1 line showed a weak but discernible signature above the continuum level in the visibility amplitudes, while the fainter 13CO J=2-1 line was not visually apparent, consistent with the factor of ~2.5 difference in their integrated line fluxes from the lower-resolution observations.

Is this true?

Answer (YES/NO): NO